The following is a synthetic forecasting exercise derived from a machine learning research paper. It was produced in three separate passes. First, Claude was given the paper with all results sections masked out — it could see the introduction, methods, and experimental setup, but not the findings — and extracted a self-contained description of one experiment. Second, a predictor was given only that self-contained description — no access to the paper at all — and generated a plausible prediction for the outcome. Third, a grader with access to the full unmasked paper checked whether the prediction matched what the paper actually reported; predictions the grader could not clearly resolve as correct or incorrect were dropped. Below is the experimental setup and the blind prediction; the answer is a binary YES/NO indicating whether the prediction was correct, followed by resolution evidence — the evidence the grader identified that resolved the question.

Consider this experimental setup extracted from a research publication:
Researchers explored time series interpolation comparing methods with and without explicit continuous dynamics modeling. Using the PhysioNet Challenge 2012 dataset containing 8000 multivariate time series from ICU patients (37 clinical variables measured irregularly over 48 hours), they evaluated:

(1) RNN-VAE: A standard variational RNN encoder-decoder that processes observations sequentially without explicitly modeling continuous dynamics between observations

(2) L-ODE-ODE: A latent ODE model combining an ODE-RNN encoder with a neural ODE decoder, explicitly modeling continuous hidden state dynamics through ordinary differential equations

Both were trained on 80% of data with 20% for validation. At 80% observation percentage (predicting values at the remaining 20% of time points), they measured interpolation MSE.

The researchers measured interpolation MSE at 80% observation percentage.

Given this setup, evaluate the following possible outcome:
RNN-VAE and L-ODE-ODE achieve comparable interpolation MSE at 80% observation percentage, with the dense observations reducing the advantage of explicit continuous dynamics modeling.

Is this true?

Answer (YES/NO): NO